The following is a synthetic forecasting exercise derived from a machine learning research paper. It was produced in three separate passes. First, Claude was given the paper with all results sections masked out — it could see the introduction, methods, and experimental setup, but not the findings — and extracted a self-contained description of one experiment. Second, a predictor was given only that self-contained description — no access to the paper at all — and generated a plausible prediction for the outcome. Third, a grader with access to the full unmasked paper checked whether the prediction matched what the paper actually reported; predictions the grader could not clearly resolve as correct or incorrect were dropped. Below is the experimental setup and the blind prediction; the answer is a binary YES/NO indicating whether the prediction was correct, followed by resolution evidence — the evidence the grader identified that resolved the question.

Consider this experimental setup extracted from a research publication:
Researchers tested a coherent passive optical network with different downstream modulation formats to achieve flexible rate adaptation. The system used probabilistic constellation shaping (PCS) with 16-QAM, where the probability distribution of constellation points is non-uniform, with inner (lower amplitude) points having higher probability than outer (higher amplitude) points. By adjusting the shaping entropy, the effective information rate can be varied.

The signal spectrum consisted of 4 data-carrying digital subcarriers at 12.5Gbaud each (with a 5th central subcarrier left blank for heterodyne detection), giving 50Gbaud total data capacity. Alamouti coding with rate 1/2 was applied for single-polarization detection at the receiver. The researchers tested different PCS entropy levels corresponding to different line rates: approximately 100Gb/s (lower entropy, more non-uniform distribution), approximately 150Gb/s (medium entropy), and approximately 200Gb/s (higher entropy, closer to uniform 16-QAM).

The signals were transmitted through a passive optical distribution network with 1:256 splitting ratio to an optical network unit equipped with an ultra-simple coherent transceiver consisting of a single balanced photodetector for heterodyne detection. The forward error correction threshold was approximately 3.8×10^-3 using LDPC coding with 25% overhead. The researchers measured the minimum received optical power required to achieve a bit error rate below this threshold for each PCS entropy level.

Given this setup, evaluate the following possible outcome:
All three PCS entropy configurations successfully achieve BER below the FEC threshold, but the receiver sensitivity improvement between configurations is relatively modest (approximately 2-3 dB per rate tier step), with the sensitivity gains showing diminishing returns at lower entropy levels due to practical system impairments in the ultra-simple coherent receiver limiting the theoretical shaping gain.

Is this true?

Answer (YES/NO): NO